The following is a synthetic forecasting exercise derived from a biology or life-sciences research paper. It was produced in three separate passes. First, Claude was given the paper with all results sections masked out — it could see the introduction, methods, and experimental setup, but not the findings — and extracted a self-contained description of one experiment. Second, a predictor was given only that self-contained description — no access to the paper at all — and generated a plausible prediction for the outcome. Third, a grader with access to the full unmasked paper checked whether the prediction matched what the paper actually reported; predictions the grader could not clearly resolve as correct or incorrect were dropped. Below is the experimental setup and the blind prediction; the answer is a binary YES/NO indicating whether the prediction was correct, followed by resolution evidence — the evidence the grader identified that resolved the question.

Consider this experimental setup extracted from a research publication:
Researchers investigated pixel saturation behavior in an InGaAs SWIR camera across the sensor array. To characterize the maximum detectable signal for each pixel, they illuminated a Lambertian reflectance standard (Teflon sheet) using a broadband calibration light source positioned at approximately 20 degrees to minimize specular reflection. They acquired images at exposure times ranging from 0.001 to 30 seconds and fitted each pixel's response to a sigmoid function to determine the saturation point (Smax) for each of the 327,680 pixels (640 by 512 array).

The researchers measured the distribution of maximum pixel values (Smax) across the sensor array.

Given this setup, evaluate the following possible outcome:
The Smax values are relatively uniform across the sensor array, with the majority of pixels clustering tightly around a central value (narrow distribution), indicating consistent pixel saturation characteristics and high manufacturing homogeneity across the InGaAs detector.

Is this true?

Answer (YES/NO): YES